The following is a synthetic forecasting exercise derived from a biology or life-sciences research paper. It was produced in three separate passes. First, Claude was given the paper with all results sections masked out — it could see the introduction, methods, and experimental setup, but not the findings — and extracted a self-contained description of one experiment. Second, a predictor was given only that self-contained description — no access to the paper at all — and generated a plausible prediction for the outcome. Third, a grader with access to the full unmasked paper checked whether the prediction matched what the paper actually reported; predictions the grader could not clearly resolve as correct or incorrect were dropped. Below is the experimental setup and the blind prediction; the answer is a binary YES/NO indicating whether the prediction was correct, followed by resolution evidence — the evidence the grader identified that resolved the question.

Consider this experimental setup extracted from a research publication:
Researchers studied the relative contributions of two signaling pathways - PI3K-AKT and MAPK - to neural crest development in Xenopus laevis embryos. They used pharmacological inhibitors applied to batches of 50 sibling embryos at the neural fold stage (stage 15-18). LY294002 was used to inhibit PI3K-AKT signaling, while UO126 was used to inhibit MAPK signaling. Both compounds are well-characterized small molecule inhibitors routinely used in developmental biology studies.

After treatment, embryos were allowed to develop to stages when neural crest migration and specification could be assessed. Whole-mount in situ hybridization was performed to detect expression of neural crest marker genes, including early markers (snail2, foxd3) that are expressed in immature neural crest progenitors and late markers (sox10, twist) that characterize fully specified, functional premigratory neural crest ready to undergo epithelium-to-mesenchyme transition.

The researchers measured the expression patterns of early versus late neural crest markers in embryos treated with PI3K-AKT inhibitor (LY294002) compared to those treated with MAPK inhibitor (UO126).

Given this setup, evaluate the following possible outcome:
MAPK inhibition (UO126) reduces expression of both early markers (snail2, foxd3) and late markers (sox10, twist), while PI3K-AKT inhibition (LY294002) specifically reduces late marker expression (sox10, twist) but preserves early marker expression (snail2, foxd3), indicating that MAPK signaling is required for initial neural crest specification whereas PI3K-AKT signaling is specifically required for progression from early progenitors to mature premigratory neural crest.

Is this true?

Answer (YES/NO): NO